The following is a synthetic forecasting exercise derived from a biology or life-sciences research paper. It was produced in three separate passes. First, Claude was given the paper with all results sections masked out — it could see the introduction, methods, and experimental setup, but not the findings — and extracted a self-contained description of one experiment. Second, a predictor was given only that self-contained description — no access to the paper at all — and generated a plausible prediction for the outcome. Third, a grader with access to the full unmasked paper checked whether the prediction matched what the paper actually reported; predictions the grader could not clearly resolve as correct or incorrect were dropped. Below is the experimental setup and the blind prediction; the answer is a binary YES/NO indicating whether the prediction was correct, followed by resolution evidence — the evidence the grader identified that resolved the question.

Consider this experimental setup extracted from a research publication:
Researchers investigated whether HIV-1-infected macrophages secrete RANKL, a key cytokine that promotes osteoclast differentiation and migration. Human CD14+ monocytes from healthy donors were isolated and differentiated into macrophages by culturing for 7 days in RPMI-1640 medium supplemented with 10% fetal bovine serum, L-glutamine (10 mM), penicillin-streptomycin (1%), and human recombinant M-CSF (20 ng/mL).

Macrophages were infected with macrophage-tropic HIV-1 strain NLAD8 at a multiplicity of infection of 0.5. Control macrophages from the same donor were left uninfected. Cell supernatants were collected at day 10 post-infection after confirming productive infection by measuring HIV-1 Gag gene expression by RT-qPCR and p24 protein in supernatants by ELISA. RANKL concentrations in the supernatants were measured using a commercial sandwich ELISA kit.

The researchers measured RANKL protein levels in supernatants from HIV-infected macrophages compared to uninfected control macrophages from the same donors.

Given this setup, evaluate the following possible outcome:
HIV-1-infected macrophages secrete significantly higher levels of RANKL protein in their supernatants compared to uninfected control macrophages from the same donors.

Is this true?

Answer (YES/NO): YES